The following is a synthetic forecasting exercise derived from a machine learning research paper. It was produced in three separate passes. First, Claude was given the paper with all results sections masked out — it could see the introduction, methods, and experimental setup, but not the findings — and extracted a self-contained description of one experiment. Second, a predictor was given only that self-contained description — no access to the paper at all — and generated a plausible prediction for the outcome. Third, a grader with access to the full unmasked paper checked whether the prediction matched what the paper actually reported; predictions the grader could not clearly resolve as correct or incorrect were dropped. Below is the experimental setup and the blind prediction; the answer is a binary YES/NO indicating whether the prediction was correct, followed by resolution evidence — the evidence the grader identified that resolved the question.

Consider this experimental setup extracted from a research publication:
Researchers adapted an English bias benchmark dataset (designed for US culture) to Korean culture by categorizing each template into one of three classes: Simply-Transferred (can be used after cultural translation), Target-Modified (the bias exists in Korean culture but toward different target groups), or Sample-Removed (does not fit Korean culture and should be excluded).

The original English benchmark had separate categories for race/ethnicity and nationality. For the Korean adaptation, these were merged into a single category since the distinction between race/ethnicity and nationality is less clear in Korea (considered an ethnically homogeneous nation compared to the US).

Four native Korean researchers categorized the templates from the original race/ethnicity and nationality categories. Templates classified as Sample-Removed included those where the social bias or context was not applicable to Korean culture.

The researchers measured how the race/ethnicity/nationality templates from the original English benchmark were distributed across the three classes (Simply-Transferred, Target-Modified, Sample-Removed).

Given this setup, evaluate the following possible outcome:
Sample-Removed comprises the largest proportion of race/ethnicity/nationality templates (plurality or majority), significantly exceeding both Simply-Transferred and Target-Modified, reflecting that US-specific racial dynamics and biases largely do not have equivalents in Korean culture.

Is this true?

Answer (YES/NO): NO